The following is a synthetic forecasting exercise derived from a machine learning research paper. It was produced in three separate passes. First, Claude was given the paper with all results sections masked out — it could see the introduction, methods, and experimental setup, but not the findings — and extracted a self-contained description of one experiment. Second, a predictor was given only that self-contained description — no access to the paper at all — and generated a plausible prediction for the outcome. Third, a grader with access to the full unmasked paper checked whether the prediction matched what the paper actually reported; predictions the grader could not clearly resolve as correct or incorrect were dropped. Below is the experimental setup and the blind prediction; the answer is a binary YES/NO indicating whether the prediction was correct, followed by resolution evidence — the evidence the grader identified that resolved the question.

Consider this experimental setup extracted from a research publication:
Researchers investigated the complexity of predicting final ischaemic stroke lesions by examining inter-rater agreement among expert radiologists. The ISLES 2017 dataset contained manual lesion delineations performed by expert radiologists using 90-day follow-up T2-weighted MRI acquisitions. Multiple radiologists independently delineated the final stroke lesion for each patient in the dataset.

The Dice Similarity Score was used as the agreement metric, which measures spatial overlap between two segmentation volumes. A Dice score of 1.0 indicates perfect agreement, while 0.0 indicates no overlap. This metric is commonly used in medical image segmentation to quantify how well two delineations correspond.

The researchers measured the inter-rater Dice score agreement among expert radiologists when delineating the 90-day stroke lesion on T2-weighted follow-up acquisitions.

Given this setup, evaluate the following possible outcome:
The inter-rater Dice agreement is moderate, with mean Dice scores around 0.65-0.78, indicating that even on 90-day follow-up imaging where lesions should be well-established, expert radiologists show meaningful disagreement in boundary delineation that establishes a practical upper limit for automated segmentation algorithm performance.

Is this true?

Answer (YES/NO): NO